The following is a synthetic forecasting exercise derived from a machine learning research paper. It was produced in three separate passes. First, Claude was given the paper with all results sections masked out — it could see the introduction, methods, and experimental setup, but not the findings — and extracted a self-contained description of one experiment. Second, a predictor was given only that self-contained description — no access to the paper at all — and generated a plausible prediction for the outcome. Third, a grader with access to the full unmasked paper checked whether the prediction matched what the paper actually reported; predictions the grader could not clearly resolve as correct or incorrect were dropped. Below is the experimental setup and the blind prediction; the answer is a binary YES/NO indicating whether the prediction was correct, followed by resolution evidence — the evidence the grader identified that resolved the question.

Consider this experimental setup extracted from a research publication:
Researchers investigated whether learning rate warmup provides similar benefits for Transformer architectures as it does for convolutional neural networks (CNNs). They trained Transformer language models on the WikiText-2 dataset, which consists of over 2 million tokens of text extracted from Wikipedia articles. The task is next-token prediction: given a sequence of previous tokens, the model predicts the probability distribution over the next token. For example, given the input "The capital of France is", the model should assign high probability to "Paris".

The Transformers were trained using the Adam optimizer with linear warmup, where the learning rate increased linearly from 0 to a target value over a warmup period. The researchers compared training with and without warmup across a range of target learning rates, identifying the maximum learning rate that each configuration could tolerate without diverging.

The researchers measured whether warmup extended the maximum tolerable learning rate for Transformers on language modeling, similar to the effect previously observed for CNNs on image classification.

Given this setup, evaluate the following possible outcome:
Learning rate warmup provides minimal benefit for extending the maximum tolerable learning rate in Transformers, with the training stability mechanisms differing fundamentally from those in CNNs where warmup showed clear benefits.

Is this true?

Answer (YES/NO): NO